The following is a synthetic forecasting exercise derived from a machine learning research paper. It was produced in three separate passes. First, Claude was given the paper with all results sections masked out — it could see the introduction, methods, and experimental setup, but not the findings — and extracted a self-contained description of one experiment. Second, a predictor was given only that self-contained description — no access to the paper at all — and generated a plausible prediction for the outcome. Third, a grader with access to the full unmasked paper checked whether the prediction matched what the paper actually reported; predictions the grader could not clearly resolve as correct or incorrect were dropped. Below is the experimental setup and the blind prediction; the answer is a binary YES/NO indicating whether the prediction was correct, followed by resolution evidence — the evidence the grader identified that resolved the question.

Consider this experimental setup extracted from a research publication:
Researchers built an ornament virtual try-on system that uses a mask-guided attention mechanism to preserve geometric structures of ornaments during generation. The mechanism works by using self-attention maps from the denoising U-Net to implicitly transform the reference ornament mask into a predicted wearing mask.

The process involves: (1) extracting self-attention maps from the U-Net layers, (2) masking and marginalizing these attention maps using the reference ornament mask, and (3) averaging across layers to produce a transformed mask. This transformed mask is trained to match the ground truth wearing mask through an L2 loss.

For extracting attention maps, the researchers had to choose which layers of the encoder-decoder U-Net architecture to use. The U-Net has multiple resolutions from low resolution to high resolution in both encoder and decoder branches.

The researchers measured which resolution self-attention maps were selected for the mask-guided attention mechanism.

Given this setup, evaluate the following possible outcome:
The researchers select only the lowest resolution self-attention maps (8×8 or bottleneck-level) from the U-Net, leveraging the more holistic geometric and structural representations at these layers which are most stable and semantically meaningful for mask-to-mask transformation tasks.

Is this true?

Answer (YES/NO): NO